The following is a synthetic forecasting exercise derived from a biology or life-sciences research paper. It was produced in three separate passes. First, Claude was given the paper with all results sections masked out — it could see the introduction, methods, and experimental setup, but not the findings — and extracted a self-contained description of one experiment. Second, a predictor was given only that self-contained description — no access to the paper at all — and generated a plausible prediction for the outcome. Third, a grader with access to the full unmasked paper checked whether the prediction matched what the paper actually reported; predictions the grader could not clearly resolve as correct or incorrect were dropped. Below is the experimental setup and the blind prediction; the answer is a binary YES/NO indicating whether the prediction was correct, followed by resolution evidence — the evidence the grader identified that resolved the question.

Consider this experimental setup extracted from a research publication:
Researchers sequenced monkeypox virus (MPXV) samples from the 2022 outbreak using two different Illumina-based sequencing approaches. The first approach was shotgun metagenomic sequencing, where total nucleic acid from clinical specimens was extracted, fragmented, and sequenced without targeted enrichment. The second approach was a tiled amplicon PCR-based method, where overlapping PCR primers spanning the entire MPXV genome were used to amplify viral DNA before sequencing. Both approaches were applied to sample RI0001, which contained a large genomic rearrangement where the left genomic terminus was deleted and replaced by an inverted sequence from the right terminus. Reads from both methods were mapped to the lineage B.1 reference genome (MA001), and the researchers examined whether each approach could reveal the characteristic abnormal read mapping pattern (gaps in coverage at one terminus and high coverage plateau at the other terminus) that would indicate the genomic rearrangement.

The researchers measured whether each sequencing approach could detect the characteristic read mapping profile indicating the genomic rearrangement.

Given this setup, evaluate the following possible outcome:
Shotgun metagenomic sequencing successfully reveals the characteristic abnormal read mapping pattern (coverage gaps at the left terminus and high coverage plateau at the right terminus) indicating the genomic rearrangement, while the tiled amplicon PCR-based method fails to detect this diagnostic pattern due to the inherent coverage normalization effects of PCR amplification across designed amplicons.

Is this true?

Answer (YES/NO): YES